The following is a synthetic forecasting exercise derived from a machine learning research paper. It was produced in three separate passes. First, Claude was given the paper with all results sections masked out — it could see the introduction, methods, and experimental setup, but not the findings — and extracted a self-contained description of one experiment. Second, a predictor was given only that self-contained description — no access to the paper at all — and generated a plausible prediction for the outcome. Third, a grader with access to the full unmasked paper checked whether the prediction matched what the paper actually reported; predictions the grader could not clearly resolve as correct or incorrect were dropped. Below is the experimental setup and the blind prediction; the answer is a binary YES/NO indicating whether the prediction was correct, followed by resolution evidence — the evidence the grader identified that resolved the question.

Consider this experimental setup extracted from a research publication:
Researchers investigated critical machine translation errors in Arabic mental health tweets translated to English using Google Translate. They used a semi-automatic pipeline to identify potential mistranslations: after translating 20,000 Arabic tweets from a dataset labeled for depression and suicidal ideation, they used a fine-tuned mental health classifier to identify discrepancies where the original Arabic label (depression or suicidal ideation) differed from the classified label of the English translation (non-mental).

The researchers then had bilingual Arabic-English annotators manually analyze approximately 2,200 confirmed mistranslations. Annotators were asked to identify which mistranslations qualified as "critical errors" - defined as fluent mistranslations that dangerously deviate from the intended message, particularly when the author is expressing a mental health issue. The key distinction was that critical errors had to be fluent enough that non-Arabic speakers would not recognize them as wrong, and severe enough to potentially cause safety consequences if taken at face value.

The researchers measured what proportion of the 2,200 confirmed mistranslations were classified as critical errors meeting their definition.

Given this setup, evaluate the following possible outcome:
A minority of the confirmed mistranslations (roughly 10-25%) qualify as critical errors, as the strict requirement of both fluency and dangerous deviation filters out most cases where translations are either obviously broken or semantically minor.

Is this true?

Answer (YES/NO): NO